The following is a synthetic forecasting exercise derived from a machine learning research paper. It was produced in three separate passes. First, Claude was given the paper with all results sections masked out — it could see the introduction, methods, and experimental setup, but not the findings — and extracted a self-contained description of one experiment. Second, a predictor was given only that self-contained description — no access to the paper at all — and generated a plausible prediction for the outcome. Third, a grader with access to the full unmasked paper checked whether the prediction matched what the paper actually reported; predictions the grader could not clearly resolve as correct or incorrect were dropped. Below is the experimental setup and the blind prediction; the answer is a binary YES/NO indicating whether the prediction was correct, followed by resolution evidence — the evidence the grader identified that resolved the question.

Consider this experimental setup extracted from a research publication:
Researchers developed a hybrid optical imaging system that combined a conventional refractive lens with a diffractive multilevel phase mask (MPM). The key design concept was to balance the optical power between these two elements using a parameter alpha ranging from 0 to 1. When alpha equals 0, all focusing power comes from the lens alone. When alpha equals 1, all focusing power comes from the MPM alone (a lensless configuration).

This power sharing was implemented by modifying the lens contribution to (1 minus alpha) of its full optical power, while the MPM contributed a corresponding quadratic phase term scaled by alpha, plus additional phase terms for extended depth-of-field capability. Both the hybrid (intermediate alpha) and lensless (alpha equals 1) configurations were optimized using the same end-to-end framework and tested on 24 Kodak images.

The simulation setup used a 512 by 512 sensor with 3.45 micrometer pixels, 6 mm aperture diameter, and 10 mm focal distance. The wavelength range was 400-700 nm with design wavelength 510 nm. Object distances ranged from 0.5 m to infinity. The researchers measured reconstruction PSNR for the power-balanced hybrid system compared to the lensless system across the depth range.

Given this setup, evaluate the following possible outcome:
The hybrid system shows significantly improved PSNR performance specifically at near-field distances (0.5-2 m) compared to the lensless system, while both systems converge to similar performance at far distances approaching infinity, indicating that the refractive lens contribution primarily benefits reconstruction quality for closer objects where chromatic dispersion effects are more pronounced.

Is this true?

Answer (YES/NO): NO